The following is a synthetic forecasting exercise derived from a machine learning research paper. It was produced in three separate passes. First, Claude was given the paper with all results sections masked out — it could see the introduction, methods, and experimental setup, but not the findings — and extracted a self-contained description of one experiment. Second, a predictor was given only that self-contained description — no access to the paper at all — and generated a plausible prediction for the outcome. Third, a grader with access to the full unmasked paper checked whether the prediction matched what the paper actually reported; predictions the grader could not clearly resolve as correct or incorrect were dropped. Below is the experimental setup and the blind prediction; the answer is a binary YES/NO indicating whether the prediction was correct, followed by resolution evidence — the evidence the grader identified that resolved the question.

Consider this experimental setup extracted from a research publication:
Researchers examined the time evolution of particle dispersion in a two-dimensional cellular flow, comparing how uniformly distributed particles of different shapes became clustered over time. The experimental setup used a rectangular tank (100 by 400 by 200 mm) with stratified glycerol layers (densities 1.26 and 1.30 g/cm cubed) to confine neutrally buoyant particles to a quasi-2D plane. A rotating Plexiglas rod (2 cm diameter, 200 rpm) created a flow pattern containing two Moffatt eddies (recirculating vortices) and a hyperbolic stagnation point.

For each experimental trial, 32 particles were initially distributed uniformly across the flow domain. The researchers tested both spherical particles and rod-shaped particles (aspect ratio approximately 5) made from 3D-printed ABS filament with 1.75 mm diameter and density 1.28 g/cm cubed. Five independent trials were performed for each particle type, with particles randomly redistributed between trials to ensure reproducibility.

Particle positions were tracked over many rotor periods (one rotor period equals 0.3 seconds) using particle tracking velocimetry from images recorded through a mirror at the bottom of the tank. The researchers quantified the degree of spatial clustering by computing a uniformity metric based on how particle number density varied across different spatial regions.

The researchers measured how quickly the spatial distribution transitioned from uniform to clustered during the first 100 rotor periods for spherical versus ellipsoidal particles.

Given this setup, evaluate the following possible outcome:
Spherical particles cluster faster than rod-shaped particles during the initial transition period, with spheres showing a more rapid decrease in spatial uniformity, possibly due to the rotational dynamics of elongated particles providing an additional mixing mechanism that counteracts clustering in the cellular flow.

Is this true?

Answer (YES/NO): NO